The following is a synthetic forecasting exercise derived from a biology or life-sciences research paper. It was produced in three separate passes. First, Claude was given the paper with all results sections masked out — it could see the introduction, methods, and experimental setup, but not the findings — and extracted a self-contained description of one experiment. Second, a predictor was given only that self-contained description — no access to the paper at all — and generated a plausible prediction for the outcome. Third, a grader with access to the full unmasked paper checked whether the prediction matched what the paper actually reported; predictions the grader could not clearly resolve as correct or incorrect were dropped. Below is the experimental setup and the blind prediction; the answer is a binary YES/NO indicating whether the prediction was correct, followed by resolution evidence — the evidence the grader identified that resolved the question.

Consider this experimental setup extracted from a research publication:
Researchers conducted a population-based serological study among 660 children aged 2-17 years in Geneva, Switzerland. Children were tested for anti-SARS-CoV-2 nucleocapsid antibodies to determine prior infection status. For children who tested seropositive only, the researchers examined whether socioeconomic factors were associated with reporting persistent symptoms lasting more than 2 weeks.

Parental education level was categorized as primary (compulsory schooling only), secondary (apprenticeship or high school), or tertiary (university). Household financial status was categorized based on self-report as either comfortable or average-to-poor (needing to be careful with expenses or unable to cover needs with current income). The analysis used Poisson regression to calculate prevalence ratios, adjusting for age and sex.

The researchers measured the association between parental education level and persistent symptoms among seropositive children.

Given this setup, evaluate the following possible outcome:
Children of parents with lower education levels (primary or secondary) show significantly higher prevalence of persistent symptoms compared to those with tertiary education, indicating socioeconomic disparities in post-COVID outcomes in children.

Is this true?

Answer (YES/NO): YES